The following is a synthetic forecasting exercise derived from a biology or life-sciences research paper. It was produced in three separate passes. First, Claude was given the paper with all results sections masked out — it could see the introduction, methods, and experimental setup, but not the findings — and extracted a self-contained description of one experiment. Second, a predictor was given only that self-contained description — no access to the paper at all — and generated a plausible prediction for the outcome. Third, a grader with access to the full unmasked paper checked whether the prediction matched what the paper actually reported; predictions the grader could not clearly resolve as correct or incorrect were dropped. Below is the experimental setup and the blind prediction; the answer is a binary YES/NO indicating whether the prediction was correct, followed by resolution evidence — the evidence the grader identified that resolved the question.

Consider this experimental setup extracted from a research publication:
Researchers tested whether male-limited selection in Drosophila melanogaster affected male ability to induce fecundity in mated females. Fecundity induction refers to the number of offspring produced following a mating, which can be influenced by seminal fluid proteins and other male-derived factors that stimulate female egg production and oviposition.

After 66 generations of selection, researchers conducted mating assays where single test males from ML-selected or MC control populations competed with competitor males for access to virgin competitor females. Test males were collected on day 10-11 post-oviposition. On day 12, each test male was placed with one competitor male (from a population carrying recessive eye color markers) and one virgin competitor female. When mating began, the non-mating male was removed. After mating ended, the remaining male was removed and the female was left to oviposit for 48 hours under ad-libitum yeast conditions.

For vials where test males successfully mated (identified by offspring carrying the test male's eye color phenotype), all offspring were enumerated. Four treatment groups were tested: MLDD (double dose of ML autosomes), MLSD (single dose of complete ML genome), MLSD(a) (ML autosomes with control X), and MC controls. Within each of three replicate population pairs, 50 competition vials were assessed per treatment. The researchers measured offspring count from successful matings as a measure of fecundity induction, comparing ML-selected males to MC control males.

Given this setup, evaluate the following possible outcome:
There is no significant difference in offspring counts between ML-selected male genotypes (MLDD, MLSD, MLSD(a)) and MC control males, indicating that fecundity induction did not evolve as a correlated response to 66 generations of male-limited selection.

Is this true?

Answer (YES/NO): YES